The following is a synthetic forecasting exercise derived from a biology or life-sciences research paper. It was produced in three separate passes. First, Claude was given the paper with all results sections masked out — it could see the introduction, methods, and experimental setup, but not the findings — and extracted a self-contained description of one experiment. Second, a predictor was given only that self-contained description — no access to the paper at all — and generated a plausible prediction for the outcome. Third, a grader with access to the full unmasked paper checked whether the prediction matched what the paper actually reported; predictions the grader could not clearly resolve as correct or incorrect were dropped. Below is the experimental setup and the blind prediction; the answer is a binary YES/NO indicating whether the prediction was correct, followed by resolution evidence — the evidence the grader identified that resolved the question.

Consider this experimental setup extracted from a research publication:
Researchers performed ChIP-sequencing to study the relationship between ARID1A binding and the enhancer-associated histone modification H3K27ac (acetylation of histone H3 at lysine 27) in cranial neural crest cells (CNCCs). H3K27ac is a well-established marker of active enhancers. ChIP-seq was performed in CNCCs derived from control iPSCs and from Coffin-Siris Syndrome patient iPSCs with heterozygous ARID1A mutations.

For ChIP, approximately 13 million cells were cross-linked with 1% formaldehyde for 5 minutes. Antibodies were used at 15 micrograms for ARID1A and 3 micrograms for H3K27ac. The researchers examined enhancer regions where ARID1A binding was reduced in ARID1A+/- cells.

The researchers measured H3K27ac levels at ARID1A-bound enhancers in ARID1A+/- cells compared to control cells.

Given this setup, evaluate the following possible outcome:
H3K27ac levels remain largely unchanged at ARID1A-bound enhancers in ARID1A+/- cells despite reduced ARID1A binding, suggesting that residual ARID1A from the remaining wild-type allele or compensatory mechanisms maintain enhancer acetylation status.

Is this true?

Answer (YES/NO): NO